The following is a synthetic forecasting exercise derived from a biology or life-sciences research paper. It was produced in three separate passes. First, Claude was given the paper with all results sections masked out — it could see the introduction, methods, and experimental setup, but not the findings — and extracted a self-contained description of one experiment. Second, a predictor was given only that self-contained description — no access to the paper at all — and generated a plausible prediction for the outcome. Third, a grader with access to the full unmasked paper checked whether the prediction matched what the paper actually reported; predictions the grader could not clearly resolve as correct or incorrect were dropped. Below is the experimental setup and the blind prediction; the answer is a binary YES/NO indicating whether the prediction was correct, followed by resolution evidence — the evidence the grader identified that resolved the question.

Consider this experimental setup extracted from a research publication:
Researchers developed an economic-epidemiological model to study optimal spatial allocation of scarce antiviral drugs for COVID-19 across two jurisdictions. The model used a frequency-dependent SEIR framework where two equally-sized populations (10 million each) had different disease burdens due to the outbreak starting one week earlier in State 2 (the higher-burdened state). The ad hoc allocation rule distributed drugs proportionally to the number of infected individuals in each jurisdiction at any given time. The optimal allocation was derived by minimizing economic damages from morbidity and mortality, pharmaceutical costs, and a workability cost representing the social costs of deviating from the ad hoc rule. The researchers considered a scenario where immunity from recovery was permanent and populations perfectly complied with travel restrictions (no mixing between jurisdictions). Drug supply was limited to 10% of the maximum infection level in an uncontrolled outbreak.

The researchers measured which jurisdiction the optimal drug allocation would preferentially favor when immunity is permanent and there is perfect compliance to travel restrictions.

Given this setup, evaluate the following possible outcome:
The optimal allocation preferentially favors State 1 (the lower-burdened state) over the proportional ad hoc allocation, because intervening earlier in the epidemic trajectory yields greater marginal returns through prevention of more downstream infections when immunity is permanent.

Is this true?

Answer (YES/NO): YES